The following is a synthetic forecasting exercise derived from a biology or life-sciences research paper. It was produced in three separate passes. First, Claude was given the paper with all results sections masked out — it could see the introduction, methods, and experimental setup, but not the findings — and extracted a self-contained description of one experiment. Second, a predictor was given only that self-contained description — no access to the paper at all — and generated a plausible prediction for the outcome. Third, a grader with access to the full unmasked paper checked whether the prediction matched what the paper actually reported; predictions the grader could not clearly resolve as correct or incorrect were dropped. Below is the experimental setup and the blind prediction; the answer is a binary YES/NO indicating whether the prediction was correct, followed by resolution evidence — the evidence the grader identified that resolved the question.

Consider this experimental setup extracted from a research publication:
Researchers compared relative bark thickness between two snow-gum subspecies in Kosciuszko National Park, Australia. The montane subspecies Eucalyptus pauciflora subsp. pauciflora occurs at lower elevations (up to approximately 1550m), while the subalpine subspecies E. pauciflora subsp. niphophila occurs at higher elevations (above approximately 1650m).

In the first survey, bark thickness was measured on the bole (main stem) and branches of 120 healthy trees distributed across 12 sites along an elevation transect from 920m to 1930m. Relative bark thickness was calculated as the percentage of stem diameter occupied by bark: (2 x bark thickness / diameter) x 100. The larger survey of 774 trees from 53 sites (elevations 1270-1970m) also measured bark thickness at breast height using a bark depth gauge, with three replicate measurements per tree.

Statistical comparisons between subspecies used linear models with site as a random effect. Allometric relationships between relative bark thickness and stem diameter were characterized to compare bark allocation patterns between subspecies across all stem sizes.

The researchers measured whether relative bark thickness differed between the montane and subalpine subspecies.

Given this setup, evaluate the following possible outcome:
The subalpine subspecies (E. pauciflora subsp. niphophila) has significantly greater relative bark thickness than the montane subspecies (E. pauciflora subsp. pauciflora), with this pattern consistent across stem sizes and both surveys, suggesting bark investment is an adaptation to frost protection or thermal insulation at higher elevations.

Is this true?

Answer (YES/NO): NO